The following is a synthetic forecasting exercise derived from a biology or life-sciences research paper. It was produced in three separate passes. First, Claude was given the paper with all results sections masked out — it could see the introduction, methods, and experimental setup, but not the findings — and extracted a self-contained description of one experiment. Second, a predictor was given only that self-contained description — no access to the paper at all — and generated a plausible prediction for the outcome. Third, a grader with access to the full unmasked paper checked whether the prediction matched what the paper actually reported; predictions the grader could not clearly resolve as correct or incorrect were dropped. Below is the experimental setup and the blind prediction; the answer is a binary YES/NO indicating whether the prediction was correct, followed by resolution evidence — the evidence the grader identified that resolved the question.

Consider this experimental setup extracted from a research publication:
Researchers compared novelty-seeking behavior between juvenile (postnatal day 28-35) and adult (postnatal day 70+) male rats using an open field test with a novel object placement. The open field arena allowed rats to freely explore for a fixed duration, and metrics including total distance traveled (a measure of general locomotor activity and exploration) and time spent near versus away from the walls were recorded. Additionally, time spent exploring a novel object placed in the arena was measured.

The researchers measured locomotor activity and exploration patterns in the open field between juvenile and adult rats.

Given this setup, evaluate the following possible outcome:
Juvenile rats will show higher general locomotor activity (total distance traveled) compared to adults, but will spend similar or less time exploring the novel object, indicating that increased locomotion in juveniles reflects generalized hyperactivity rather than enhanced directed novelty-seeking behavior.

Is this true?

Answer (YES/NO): NO